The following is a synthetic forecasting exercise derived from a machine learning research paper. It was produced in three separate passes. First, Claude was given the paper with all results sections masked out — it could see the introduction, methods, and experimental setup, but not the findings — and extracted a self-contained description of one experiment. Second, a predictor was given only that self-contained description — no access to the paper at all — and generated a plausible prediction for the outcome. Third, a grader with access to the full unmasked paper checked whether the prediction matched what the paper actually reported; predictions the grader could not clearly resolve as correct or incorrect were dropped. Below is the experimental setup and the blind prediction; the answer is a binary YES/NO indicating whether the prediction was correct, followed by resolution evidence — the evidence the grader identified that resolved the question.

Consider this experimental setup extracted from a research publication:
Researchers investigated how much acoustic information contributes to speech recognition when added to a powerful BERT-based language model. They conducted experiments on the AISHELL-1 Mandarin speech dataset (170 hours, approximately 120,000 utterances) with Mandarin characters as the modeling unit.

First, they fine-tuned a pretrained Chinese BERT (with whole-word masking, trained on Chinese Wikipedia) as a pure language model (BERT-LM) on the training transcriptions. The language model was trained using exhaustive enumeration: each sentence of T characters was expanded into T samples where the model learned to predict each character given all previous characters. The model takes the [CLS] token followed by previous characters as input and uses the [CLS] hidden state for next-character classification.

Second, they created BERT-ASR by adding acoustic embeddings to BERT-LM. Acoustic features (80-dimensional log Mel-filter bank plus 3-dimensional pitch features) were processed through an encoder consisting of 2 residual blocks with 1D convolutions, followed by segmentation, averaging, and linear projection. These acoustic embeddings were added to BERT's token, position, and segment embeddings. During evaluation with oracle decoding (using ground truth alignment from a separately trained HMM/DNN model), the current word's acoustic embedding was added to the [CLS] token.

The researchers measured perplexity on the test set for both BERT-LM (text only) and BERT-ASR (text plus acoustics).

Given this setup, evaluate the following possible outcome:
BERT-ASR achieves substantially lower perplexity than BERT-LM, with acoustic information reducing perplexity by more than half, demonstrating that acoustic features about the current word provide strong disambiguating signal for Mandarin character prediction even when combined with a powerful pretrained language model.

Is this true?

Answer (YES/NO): YES